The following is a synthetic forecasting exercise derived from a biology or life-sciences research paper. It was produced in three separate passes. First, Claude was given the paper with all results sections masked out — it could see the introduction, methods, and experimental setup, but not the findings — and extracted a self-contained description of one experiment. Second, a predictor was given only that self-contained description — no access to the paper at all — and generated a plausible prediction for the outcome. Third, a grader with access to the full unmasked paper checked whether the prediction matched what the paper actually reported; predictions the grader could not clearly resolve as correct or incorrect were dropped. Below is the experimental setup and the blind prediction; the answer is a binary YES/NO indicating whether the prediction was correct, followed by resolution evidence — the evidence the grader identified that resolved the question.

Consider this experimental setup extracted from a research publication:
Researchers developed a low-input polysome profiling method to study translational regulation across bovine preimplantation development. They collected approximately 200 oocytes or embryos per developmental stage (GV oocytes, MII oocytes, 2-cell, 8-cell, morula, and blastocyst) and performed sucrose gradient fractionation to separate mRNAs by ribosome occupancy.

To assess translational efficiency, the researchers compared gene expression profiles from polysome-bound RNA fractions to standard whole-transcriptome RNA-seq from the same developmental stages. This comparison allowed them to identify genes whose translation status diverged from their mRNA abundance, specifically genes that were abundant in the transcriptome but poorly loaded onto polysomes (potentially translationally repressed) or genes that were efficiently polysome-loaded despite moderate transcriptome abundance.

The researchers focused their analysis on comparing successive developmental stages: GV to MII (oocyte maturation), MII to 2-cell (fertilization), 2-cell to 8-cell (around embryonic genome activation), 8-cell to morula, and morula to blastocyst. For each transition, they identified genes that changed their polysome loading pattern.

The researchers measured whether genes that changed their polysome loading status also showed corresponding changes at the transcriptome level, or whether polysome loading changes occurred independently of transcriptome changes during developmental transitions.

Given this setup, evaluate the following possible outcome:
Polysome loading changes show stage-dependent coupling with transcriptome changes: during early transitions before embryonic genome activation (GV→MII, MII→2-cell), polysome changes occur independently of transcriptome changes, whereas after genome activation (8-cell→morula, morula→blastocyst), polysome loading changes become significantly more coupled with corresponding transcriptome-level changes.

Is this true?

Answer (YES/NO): NO